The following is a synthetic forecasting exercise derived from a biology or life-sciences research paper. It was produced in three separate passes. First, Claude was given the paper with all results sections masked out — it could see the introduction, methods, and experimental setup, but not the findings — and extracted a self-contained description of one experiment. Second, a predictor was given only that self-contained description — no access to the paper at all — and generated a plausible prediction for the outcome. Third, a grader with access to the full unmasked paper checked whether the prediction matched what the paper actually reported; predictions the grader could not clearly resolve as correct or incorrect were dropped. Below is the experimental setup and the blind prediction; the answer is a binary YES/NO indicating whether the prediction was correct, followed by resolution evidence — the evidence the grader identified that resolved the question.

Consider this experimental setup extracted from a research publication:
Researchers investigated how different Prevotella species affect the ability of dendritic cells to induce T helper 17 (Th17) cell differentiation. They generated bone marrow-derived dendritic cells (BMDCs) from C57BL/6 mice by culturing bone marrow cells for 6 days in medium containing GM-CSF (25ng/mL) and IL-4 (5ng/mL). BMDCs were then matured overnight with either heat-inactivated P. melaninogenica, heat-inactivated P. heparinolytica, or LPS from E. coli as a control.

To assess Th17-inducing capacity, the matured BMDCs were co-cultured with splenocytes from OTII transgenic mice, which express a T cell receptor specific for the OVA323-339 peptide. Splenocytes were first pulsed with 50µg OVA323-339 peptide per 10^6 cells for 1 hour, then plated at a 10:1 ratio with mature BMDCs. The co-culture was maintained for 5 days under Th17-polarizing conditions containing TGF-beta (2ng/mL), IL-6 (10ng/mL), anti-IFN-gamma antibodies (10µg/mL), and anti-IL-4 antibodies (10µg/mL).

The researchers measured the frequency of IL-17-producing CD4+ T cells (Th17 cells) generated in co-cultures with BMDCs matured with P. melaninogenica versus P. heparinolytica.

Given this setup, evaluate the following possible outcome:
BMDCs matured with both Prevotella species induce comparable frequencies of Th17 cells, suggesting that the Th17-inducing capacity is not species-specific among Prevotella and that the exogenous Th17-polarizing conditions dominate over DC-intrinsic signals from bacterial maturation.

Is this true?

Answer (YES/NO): NO